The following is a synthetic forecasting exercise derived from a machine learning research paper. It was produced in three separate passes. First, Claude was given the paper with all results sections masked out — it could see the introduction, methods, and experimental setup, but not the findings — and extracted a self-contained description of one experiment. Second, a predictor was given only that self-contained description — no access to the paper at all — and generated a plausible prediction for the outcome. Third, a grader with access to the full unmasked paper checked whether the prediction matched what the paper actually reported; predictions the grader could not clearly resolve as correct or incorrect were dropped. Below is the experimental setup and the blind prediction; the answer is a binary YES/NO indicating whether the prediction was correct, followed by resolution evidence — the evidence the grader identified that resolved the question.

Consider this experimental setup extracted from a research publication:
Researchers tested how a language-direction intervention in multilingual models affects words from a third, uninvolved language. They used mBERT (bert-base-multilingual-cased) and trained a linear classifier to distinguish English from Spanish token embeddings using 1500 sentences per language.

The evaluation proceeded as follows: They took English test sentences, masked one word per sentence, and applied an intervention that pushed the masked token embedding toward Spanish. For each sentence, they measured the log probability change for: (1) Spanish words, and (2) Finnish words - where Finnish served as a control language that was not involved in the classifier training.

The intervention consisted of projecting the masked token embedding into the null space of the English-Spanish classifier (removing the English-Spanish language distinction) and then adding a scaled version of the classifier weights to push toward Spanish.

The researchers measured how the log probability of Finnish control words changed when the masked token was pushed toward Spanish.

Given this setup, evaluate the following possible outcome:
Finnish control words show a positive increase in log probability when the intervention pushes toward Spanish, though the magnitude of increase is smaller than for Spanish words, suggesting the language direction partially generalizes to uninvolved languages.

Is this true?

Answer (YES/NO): NO